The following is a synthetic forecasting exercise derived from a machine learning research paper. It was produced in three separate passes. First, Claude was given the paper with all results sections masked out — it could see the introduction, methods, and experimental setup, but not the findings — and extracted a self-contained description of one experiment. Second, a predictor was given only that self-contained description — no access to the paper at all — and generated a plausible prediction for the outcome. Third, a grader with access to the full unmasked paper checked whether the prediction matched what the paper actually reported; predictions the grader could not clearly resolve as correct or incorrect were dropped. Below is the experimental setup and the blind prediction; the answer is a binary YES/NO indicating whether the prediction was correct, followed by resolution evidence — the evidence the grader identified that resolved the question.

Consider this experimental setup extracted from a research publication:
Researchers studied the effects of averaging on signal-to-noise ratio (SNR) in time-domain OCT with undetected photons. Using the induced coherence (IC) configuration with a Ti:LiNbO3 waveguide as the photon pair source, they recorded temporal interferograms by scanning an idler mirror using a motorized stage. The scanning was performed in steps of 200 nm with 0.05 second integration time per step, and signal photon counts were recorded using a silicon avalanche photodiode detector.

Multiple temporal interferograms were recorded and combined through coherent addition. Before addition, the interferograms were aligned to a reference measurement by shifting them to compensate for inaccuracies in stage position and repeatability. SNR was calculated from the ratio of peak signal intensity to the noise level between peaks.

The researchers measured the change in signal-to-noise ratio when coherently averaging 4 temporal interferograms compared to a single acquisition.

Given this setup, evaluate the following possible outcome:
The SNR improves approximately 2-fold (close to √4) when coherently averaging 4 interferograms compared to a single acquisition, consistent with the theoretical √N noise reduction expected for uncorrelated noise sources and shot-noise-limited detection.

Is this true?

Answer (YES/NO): NO